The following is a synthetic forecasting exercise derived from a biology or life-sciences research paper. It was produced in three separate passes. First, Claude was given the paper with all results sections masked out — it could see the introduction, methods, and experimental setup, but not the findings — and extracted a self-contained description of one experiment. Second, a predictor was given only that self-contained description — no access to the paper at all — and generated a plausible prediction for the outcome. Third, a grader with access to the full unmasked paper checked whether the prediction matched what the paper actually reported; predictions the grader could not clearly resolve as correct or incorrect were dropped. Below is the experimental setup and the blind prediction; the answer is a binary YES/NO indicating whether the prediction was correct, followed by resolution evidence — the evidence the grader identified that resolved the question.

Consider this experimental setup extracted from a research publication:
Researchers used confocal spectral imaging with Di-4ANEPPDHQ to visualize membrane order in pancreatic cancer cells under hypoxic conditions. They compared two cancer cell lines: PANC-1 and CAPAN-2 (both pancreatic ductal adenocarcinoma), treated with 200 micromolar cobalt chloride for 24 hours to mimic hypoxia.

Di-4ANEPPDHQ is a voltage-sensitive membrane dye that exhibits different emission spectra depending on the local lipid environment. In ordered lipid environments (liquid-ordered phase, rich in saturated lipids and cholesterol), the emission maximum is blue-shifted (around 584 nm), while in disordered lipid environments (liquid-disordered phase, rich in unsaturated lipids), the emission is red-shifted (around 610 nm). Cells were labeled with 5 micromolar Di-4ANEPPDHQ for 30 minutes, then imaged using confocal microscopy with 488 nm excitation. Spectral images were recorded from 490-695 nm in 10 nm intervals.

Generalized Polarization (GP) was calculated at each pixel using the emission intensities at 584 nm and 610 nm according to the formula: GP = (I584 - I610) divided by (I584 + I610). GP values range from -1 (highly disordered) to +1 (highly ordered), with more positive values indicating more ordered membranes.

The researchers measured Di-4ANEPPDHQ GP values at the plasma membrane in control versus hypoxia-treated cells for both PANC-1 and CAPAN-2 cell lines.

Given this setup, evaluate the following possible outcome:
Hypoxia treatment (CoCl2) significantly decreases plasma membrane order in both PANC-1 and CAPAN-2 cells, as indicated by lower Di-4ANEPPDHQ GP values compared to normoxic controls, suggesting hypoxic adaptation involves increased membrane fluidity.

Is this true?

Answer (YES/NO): NO